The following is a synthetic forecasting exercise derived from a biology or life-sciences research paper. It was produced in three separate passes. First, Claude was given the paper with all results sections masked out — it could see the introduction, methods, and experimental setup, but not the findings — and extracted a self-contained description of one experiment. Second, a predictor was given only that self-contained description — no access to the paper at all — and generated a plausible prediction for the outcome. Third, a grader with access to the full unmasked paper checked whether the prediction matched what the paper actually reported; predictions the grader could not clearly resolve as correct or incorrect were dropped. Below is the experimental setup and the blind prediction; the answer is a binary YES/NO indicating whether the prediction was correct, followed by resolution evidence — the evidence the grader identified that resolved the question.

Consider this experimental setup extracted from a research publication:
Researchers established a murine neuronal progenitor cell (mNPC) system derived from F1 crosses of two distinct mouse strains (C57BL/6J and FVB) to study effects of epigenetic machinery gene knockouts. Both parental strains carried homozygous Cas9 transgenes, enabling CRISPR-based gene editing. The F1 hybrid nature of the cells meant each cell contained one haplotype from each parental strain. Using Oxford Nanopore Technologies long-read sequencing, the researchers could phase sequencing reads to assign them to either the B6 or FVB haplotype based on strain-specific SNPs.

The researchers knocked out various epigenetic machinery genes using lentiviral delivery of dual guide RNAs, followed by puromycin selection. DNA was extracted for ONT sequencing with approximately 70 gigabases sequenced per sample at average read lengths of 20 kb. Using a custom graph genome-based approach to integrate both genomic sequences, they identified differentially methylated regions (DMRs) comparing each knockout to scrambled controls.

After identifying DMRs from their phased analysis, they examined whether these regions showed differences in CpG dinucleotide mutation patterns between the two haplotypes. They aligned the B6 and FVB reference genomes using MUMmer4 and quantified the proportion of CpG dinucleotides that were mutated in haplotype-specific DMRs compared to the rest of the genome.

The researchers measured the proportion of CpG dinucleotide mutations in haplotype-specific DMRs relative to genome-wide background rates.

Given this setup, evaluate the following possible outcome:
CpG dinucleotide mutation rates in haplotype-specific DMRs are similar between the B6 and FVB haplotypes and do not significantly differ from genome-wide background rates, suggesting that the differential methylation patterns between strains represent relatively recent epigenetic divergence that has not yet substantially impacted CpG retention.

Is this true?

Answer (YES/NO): NO